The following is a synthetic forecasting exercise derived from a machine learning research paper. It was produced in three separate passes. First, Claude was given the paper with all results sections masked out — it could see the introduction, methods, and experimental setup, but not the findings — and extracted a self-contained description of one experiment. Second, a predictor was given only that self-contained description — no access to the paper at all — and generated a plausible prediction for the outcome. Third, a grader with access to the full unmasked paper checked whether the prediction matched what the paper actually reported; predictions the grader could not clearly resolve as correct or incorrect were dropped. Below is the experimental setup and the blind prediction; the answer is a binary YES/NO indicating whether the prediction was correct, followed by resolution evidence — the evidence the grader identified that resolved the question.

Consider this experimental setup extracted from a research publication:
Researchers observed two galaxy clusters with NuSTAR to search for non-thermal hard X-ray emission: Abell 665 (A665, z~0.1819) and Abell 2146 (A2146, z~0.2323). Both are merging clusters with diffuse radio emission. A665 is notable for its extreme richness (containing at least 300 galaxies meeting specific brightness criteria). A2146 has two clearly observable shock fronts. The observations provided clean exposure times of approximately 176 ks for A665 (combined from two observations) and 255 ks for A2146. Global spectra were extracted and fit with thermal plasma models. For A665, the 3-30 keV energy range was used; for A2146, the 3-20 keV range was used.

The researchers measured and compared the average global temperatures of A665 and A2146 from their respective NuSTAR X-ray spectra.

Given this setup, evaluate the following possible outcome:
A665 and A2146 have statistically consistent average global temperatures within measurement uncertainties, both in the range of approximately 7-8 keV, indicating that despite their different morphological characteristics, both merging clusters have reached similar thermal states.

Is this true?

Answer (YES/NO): NO